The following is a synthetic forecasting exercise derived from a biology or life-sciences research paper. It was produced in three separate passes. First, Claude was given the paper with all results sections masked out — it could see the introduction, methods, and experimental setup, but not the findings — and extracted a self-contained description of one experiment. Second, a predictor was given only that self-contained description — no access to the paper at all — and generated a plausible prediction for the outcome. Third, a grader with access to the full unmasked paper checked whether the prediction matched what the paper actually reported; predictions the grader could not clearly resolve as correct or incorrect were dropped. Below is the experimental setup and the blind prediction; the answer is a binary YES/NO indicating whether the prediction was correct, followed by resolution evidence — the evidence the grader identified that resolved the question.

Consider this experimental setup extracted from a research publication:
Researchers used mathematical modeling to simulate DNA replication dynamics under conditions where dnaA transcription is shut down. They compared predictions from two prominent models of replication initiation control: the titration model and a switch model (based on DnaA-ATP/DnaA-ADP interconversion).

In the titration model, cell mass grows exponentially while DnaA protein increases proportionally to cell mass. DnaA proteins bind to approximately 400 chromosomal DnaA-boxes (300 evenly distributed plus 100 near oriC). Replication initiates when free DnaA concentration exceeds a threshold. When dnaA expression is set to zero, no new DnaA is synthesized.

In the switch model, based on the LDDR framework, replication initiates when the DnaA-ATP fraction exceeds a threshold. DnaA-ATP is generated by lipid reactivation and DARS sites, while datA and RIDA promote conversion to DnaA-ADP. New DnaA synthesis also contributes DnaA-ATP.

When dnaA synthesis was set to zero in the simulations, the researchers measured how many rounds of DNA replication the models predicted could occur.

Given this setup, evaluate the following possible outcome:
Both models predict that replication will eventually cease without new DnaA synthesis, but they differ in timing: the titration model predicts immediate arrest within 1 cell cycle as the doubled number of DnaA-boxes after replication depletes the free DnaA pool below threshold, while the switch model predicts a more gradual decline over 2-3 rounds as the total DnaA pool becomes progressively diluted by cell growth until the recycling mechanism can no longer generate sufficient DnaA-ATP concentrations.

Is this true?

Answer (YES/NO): NO